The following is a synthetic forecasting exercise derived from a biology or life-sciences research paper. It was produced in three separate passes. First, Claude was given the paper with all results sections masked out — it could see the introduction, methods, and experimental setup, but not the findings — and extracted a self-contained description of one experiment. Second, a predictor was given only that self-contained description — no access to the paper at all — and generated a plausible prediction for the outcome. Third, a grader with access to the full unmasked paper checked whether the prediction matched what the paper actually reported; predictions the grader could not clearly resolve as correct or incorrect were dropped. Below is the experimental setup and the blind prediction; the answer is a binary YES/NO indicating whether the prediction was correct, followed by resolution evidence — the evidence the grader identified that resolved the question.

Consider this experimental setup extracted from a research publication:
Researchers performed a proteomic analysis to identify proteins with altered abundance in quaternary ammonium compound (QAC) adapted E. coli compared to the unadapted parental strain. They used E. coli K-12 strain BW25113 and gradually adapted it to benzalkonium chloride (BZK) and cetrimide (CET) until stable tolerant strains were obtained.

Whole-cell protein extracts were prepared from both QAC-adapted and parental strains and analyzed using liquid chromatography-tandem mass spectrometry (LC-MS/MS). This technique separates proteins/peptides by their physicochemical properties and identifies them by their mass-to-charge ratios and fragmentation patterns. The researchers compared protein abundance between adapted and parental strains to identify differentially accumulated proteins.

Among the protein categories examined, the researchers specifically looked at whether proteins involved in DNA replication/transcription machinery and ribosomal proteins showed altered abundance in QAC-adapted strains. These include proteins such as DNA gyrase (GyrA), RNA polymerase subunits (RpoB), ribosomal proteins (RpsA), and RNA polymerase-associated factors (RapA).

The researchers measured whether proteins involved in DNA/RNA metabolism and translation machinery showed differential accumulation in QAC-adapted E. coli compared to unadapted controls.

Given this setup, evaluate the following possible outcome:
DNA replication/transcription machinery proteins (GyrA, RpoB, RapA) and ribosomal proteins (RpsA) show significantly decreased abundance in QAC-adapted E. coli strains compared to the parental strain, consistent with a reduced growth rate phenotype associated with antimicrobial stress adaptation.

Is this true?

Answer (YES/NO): NO